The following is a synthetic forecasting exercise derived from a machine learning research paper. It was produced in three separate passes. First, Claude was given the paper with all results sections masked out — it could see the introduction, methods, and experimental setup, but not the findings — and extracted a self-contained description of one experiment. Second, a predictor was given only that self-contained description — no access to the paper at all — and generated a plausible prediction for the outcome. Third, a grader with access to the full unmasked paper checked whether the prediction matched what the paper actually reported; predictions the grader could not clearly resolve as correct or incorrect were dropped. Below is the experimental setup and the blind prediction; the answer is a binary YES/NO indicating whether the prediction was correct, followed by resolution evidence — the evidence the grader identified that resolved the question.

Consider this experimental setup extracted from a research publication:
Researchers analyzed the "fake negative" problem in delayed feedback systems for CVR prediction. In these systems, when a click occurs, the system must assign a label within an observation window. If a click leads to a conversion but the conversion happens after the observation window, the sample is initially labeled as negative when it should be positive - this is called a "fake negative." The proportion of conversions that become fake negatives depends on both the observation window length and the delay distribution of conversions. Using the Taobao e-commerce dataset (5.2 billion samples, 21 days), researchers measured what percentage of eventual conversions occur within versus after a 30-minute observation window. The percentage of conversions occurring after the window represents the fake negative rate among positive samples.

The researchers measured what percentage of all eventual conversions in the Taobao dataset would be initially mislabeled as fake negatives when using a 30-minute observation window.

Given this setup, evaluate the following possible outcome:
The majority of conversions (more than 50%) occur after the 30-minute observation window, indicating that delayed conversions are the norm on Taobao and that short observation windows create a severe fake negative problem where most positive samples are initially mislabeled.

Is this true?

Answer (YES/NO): NO